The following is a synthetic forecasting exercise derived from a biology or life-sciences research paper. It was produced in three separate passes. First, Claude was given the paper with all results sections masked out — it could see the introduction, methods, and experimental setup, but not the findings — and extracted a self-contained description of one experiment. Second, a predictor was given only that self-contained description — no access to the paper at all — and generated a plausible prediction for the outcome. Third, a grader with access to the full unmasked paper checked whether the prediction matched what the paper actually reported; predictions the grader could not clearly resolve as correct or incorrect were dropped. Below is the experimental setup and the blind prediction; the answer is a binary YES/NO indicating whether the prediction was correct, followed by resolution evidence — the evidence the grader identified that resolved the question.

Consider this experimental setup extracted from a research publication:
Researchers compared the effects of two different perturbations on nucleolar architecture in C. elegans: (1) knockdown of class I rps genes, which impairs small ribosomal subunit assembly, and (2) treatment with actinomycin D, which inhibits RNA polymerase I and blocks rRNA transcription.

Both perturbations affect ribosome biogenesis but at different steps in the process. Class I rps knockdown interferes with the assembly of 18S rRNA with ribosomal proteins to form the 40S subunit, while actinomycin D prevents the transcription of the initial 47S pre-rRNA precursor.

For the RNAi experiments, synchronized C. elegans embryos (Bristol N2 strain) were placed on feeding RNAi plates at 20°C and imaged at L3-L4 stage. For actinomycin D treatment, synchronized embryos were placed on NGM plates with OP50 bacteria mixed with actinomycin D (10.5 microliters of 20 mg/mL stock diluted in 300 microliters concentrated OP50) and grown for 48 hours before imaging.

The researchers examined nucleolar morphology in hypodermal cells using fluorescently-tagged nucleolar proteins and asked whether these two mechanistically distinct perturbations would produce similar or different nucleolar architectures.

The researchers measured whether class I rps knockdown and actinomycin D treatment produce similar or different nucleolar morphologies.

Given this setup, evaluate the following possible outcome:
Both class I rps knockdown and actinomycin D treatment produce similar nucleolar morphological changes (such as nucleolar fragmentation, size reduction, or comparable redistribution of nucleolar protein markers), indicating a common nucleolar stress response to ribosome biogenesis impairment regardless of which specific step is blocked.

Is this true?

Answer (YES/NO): NO